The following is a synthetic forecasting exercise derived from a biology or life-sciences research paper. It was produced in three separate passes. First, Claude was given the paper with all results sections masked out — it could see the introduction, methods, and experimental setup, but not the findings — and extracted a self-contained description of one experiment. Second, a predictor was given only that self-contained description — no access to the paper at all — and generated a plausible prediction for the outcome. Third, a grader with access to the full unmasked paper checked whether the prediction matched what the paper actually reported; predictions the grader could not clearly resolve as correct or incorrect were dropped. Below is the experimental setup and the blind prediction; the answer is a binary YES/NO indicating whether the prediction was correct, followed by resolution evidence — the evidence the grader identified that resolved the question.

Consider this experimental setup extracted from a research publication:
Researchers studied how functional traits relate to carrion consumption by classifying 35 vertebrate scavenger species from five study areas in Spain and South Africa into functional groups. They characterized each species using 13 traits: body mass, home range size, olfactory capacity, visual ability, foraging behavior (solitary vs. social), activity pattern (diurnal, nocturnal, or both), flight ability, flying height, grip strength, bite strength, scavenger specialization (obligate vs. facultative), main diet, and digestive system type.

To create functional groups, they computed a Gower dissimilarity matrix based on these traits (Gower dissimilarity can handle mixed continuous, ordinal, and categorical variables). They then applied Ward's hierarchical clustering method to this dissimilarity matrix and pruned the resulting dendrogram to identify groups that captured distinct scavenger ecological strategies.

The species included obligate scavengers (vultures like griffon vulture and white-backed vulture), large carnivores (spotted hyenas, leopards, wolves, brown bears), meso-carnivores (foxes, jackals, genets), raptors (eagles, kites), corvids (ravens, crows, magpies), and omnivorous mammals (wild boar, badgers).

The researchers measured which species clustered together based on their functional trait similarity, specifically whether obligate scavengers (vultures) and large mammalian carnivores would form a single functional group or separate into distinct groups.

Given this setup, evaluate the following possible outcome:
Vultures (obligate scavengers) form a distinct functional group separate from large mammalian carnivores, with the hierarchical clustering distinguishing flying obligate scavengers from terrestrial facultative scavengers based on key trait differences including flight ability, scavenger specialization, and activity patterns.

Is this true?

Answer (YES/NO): YES